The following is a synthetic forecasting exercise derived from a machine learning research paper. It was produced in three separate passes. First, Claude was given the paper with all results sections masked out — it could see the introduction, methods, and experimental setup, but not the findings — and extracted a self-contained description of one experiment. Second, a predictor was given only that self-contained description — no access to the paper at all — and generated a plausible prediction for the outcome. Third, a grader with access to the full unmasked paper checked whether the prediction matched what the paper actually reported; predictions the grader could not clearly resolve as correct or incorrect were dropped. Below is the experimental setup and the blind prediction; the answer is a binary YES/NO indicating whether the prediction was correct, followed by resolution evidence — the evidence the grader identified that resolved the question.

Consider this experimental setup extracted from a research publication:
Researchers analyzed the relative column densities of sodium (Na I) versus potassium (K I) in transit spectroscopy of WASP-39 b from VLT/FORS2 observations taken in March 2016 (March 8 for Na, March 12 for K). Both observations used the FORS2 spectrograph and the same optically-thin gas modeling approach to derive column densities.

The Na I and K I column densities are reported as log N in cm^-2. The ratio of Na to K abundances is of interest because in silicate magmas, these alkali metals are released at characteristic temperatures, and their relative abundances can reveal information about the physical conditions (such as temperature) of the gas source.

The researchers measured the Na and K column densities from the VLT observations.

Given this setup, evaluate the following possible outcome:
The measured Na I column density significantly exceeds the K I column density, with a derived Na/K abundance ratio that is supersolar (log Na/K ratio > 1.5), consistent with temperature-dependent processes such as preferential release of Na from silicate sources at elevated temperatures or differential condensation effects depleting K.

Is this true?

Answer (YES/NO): NO